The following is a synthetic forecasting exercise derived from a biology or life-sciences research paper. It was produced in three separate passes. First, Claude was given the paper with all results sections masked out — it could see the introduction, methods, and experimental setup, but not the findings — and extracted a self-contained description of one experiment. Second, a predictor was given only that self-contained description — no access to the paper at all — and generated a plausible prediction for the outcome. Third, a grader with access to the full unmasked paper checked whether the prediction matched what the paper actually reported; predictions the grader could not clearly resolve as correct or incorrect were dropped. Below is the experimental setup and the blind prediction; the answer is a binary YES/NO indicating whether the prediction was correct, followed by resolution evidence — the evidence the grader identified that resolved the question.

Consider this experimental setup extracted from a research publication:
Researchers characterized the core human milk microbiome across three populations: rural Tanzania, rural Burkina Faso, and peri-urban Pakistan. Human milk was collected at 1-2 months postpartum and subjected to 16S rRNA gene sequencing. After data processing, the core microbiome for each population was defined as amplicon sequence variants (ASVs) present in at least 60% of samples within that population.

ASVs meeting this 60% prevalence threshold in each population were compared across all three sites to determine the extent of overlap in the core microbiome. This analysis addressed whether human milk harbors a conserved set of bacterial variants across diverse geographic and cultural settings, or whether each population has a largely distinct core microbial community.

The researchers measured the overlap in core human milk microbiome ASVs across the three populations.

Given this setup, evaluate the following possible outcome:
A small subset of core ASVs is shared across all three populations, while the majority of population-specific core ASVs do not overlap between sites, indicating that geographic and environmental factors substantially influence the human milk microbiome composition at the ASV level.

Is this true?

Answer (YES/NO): YES